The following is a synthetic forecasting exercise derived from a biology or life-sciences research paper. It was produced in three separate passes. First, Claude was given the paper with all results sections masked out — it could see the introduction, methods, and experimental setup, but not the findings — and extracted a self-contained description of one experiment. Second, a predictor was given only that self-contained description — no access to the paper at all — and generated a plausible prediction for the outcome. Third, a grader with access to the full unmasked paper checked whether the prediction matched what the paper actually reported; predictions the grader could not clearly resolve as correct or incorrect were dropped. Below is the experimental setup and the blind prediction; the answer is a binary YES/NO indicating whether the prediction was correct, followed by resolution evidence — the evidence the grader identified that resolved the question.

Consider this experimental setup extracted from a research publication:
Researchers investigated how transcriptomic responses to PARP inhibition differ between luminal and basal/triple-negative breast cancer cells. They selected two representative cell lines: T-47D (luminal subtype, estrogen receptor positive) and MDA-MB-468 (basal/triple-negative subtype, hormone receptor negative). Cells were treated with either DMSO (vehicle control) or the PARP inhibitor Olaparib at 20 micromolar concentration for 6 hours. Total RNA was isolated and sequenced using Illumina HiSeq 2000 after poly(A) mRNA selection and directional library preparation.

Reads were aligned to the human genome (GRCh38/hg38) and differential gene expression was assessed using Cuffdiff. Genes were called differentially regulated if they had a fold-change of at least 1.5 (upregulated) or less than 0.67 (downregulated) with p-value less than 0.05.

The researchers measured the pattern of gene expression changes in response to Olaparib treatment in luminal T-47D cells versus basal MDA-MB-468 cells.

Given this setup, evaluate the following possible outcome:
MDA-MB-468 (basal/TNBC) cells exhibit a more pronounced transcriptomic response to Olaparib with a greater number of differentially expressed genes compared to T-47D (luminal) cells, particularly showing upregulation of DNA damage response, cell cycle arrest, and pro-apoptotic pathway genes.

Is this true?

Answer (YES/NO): NO